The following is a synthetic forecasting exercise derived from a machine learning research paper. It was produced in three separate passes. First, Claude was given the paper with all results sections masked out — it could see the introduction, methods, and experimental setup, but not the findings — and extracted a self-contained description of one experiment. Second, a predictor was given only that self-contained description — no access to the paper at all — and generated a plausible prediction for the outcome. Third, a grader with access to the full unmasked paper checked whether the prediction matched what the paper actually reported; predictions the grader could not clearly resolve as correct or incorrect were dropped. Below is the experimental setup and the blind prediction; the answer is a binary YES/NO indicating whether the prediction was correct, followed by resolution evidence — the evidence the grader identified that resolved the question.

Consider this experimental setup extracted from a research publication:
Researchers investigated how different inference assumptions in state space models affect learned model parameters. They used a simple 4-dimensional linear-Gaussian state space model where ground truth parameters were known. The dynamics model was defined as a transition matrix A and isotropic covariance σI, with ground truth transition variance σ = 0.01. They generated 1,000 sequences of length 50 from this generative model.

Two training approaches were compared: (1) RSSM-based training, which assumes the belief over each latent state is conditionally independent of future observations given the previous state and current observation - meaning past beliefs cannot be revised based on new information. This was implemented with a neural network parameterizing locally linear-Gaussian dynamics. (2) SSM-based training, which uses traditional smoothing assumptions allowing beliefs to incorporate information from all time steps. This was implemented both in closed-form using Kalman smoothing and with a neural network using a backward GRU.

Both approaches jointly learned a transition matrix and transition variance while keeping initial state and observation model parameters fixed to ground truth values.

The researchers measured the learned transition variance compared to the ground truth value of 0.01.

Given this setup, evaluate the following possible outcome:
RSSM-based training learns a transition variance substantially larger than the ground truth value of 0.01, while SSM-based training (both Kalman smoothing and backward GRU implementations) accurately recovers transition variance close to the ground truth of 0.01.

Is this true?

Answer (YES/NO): YES